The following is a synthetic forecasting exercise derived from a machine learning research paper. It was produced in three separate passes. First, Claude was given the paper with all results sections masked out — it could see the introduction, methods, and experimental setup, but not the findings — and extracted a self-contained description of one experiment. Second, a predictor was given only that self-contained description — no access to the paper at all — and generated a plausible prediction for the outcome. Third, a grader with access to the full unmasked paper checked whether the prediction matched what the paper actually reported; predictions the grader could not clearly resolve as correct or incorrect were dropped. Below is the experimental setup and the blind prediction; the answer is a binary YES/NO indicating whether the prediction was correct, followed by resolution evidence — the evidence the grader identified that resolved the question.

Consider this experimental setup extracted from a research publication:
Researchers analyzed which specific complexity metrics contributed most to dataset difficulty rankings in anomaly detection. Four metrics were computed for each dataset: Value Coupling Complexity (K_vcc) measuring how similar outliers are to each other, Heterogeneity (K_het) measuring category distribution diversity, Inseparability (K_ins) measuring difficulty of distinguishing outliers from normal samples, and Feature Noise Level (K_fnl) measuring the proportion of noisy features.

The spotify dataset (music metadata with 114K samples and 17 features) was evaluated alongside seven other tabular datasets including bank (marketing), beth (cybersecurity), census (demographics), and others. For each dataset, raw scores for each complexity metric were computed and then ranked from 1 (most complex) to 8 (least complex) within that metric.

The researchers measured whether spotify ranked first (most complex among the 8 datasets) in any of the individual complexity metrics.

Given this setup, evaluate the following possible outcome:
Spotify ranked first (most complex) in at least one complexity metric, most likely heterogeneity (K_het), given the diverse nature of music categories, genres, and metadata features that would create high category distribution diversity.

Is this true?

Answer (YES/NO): YES